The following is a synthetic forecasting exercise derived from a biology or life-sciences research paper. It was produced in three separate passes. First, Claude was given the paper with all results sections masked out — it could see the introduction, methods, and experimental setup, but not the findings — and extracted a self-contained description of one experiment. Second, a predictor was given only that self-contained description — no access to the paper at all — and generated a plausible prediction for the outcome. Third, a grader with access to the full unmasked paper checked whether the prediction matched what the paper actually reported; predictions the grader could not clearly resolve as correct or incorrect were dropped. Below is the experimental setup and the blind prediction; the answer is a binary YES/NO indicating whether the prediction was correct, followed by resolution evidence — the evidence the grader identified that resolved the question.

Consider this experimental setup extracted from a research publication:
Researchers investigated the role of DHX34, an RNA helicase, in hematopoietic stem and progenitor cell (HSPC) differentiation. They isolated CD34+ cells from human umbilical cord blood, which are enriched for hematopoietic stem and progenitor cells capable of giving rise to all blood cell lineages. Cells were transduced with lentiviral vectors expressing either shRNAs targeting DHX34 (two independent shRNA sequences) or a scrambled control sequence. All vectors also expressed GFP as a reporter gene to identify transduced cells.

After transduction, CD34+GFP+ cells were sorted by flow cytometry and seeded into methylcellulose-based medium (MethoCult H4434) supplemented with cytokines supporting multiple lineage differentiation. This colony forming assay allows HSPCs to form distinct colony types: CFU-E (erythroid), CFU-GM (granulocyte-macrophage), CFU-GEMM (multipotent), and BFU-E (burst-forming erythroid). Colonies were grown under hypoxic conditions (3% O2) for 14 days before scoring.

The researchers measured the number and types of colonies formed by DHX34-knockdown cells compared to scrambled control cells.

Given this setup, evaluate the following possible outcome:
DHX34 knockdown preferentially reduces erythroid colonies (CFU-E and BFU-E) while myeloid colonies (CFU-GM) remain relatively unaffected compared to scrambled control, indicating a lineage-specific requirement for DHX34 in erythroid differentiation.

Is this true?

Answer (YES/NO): NO